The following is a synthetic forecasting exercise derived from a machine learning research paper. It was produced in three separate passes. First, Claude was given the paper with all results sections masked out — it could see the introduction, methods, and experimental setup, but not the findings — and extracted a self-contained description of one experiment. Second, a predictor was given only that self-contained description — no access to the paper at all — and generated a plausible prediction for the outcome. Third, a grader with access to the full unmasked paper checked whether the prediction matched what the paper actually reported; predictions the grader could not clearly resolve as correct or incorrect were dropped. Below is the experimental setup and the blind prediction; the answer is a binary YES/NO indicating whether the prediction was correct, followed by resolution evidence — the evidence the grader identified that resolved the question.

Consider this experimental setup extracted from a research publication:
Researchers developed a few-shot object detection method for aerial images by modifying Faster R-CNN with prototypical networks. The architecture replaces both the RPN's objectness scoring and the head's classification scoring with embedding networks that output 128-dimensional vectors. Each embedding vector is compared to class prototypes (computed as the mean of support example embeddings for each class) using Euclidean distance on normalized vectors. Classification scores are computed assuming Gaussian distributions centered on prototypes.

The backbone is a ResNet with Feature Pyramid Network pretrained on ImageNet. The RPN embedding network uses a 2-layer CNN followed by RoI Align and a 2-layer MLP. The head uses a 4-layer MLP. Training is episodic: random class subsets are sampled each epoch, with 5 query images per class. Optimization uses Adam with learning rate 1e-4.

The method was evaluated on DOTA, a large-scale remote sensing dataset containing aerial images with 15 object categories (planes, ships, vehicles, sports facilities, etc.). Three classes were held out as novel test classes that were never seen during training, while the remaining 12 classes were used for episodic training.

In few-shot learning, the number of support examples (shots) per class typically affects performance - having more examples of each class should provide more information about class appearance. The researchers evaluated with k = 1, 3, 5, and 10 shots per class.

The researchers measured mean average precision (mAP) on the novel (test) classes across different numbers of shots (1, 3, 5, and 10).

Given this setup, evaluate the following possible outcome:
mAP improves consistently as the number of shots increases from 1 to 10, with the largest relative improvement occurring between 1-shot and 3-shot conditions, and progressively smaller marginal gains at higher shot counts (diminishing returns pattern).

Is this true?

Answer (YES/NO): NO